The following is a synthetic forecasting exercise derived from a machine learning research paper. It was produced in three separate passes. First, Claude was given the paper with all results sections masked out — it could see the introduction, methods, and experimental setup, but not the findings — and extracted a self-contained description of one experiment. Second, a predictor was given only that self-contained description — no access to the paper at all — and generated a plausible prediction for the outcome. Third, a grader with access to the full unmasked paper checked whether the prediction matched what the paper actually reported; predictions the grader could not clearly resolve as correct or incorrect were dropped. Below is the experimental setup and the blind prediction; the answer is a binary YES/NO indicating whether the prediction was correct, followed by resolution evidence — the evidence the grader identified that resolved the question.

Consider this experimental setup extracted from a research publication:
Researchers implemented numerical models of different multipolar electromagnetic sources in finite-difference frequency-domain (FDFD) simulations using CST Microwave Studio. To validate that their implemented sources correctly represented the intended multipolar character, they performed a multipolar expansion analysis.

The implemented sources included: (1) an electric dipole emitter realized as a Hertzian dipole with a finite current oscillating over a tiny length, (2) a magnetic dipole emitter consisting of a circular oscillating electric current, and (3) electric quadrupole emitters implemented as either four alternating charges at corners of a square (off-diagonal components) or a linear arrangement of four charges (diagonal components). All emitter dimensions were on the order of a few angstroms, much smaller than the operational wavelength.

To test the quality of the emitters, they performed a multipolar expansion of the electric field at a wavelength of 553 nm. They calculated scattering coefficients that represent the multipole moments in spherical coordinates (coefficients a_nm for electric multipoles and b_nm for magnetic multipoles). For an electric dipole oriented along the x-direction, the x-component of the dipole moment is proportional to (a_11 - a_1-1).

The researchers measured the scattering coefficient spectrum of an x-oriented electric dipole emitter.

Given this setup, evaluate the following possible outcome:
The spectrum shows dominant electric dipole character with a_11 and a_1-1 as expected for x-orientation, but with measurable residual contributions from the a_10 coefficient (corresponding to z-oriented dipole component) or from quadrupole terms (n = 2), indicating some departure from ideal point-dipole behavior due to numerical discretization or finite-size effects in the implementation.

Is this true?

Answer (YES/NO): NO